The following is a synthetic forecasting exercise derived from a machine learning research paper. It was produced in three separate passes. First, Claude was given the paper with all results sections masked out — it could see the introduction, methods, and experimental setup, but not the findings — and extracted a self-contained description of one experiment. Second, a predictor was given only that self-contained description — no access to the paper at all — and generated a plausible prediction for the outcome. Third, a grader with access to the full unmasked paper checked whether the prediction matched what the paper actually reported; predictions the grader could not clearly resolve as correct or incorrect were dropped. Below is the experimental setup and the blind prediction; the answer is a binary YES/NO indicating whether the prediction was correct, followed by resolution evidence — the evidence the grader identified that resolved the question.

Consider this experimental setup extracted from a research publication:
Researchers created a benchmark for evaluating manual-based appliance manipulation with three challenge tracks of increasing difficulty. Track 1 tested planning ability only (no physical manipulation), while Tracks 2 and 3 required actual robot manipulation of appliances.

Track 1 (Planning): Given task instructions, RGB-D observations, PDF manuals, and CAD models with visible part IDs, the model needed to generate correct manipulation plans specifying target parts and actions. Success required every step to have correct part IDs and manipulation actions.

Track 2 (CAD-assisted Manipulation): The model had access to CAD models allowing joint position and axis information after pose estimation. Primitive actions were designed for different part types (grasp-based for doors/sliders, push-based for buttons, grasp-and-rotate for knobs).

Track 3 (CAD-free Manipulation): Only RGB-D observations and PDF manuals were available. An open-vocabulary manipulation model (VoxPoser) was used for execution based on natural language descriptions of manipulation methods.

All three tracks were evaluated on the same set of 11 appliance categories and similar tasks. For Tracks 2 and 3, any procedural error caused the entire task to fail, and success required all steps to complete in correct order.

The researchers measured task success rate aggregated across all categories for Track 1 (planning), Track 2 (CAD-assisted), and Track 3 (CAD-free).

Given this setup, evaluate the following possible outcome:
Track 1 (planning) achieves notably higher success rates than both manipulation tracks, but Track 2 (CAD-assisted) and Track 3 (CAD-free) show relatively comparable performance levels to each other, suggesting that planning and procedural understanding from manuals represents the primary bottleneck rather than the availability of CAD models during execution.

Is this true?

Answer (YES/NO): YES